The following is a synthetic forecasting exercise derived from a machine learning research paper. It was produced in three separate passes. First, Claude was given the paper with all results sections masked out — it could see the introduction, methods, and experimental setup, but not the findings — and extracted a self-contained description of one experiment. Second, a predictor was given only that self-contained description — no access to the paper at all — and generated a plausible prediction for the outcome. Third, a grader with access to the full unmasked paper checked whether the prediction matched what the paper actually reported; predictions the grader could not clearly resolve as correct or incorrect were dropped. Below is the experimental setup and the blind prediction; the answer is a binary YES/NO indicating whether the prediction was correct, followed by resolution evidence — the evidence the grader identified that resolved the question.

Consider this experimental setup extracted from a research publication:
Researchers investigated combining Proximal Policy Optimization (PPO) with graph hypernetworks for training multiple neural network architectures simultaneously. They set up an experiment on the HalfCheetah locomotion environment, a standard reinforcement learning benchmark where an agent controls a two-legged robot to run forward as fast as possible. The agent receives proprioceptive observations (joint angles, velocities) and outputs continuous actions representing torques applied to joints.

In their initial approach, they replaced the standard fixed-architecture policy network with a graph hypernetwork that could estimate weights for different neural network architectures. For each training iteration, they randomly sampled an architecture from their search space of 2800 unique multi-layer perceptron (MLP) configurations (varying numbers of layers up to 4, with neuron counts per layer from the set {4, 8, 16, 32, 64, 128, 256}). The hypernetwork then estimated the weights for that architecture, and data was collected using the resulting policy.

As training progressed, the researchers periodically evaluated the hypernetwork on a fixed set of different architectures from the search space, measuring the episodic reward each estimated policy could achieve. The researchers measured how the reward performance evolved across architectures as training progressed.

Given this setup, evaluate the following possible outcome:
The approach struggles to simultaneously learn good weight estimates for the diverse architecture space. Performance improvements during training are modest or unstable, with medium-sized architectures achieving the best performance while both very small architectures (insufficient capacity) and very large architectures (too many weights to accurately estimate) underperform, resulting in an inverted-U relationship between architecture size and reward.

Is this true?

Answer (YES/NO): NO